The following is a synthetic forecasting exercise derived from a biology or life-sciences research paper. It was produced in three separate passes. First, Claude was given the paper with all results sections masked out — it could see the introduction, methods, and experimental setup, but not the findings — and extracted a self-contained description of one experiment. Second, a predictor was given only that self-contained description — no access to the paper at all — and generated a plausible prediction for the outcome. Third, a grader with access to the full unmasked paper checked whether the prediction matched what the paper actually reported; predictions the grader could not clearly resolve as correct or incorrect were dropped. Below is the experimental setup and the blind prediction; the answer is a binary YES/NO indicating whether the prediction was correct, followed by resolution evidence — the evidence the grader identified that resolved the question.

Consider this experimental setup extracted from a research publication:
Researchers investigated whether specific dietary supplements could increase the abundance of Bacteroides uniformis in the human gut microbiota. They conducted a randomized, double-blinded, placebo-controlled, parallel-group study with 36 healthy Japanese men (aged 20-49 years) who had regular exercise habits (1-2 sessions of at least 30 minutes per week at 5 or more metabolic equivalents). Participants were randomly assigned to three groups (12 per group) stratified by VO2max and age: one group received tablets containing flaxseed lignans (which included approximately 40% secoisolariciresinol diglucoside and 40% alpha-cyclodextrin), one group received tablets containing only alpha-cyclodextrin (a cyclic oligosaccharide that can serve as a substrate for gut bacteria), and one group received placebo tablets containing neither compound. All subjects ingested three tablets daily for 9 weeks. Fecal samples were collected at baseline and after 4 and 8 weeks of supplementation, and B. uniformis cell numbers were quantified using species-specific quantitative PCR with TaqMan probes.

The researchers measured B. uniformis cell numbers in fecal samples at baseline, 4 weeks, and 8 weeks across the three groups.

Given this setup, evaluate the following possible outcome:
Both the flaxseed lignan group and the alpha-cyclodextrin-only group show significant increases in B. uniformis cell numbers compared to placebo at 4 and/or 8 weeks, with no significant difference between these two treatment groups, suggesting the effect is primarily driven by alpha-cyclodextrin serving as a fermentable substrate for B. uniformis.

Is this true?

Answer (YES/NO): NO